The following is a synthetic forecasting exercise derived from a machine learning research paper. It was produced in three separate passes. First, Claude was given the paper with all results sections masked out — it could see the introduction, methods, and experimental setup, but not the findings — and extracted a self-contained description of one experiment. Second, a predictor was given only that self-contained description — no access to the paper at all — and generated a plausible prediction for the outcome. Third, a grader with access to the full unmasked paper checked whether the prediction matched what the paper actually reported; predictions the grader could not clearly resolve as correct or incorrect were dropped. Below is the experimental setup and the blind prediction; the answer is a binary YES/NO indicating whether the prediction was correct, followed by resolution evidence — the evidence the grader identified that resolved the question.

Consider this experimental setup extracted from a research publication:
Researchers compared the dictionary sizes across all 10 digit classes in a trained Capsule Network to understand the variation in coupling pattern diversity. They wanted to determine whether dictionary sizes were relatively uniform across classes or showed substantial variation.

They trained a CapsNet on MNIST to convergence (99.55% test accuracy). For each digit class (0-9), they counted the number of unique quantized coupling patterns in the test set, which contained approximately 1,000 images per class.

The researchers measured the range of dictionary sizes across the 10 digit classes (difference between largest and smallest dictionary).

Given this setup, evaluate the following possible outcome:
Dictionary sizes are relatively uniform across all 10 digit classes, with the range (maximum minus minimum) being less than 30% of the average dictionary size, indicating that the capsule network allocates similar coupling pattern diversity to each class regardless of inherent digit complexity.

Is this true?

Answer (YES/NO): NO